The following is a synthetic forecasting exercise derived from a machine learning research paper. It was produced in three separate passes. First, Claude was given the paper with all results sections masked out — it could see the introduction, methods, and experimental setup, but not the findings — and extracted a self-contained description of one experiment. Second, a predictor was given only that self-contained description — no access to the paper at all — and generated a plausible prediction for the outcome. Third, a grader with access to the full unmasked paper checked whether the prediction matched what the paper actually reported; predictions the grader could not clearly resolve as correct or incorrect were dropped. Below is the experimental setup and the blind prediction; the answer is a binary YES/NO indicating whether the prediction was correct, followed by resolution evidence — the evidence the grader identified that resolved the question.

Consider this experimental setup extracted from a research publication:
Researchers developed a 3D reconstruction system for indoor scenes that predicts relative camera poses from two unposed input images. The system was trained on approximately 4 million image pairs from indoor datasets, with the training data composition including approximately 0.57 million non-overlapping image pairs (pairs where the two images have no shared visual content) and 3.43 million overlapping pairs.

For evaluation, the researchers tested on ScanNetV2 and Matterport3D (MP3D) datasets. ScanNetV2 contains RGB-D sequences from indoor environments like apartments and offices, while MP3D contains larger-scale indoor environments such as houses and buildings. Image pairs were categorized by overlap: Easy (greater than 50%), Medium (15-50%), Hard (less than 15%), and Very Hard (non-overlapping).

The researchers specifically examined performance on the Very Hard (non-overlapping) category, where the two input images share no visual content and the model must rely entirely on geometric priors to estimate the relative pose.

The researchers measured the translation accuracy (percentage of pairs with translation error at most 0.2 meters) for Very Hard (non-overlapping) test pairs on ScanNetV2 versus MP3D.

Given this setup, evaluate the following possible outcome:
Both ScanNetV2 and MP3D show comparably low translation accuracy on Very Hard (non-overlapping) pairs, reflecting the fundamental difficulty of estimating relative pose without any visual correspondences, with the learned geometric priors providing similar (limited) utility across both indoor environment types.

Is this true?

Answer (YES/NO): NO